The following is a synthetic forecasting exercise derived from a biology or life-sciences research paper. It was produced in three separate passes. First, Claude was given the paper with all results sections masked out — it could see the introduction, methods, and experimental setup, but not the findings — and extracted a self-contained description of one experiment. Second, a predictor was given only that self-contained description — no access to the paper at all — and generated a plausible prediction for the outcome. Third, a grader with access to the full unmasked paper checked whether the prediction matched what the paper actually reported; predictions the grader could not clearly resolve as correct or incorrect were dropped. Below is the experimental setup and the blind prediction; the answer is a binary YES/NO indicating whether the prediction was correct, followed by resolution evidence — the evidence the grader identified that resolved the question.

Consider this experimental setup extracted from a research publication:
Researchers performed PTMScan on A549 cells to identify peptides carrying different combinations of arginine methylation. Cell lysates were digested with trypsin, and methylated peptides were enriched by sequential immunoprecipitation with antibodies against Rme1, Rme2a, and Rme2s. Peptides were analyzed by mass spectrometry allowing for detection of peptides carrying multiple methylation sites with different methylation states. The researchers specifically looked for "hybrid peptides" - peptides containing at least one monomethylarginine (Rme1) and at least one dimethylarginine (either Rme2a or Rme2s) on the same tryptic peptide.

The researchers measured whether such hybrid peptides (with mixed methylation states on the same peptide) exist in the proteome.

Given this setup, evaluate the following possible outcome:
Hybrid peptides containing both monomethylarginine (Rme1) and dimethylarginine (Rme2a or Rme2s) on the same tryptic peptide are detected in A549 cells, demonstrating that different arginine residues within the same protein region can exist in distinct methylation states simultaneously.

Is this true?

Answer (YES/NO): YES